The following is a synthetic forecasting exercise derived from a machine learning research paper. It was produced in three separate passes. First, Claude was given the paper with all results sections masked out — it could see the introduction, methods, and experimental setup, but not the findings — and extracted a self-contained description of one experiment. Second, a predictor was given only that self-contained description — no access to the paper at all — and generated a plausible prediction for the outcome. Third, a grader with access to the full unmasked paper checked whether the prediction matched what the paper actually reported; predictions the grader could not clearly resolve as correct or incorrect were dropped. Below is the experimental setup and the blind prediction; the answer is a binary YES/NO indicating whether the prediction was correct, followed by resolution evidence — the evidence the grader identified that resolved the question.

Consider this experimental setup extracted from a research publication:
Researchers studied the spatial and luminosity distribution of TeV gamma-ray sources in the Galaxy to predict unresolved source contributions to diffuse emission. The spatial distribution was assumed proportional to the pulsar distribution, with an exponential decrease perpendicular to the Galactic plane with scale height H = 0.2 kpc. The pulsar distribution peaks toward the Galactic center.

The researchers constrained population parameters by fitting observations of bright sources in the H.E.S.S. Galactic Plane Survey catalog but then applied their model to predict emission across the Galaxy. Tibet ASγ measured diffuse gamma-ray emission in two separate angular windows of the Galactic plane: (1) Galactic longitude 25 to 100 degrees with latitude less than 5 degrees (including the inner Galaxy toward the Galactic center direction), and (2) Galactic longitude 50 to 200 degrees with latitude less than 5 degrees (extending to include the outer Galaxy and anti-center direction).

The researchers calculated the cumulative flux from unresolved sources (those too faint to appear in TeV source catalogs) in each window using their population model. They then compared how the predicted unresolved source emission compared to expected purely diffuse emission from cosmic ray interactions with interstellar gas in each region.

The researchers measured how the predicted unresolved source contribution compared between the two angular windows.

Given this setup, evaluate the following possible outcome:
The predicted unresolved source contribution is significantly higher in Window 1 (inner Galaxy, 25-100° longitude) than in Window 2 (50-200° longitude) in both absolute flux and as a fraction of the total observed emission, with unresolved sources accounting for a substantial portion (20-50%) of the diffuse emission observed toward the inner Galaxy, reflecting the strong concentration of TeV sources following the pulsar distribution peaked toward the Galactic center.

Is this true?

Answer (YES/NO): NO